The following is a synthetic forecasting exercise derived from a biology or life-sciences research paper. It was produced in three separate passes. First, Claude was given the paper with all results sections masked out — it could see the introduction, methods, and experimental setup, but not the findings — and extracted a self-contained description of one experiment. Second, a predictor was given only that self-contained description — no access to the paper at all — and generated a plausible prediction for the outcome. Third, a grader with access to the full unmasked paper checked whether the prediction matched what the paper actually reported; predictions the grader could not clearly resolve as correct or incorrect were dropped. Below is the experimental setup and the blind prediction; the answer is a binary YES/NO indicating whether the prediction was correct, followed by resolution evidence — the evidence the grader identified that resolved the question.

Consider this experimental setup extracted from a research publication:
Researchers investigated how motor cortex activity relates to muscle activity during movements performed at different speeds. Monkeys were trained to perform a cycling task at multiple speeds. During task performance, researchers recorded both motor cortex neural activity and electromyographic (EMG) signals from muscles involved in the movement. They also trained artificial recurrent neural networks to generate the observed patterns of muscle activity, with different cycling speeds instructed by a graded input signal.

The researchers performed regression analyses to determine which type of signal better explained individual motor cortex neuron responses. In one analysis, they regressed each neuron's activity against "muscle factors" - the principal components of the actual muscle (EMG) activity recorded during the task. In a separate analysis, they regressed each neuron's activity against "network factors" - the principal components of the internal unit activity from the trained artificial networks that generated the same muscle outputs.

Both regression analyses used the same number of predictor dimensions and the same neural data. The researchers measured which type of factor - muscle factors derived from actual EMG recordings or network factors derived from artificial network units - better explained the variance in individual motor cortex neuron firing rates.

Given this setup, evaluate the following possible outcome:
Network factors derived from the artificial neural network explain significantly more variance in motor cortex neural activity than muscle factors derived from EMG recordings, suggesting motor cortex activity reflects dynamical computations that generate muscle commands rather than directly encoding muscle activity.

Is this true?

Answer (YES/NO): YES